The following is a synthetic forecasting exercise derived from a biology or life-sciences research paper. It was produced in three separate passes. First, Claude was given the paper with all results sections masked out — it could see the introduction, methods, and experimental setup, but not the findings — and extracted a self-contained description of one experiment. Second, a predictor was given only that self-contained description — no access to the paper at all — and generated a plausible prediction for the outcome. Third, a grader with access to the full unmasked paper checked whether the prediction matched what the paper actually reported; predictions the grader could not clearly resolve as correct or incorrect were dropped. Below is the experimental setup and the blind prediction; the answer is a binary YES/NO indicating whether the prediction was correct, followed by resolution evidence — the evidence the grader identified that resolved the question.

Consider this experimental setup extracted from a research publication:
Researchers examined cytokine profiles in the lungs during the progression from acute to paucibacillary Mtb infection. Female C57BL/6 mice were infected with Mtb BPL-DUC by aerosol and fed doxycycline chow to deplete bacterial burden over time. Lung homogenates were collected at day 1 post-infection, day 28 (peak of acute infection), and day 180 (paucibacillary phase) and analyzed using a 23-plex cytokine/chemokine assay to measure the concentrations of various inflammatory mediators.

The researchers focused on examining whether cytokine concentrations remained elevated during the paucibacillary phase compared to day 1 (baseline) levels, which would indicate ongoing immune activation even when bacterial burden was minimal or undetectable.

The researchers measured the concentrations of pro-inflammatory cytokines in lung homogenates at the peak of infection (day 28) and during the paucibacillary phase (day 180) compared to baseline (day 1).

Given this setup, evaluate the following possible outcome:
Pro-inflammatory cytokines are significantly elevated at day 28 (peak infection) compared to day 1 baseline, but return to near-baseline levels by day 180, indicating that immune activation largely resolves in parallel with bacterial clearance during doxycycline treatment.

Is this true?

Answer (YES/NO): NO